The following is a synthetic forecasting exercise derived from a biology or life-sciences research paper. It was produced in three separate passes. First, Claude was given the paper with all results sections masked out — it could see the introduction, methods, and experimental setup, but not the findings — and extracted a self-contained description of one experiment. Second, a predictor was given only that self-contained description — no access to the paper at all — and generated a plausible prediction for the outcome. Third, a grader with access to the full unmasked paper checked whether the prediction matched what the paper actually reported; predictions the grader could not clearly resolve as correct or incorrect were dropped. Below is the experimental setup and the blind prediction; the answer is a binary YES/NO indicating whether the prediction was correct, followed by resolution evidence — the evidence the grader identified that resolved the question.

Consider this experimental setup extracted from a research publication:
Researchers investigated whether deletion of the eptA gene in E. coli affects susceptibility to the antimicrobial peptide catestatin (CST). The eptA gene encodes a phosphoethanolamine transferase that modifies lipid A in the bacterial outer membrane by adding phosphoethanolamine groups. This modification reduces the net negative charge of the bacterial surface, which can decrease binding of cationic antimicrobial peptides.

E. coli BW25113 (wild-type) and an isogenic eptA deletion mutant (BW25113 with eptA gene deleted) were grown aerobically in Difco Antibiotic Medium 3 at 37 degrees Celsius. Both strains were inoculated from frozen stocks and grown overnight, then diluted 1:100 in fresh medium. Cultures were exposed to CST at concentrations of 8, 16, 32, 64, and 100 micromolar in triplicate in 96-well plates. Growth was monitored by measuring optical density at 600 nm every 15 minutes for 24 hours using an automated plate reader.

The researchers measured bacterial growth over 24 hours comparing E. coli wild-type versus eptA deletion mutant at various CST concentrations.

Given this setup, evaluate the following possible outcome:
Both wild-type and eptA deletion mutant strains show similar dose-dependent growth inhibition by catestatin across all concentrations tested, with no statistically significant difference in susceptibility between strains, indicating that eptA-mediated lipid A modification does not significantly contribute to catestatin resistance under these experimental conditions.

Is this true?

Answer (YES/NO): NO